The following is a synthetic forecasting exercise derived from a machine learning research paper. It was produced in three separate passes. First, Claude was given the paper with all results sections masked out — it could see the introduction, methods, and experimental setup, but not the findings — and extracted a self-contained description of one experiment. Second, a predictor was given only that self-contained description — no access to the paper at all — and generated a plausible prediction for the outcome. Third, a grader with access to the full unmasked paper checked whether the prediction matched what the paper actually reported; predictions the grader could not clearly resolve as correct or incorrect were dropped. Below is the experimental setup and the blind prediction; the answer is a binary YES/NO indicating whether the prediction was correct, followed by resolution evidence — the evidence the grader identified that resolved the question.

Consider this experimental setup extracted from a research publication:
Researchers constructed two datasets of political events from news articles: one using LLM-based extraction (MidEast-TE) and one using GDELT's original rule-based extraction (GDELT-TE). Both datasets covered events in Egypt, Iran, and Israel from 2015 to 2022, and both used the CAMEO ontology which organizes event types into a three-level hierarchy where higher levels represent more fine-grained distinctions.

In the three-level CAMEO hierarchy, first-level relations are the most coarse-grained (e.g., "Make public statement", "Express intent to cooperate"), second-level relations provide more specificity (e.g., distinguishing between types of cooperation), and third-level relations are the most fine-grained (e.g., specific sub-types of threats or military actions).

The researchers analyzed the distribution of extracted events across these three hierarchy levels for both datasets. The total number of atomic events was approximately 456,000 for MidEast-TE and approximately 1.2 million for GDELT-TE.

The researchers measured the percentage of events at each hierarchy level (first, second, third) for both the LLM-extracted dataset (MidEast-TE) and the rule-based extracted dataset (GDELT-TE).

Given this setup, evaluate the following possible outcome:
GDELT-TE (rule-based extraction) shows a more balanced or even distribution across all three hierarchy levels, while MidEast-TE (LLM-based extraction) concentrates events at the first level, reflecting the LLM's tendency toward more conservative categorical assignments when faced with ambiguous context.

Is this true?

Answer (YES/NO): NO